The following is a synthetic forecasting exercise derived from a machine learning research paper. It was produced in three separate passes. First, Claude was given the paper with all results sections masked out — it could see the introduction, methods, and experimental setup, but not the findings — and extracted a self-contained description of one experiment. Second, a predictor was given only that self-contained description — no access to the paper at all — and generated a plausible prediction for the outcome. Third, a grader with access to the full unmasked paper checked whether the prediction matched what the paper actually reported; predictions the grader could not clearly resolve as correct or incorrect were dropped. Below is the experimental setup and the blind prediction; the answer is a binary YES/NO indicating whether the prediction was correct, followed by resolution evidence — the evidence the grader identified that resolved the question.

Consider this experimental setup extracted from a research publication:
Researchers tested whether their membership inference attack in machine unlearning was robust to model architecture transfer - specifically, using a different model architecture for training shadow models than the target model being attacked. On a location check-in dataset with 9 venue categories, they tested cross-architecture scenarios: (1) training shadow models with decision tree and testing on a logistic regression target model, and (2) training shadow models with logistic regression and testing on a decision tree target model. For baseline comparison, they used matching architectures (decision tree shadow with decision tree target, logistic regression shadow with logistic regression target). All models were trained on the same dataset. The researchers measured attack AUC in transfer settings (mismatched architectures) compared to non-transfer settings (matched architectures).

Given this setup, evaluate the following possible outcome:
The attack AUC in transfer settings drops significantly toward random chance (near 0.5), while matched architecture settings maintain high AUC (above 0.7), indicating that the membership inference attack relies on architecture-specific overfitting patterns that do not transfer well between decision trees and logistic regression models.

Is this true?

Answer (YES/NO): NO